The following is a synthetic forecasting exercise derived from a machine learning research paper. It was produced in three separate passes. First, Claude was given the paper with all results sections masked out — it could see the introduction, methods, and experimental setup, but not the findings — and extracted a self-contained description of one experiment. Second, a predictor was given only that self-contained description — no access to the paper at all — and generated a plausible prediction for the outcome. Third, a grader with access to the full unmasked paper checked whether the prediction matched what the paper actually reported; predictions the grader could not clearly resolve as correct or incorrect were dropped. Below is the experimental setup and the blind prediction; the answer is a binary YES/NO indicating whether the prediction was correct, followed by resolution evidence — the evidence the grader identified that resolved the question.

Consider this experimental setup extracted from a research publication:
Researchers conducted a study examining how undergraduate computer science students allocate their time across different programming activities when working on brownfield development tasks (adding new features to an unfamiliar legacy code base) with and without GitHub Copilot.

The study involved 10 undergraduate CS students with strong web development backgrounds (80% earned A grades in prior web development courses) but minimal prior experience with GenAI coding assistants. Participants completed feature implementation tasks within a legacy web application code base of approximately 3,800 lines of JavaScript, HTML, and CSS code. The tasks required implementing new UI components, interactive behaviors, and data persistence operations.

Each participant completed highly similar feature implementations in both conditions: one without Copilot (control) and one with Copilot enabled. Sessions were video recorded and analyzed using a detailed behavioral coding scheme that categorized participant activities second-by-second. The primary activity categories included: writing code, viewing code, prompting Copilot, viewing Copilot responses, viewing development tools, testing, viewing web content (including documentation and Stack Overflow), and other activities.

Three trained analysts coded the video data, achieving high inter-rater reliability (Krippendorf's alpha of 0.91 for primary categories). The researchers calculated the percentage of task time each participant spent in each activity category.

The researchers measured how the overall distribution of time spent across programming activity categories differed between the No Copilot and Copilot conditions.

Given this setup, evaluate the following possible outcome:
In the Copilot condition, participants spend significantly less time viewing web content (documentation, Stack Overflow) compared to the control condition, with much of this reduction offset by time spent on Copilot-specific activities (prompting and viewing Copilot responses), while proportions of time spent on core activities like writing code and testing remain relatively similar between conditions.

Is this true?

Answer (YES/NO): NO